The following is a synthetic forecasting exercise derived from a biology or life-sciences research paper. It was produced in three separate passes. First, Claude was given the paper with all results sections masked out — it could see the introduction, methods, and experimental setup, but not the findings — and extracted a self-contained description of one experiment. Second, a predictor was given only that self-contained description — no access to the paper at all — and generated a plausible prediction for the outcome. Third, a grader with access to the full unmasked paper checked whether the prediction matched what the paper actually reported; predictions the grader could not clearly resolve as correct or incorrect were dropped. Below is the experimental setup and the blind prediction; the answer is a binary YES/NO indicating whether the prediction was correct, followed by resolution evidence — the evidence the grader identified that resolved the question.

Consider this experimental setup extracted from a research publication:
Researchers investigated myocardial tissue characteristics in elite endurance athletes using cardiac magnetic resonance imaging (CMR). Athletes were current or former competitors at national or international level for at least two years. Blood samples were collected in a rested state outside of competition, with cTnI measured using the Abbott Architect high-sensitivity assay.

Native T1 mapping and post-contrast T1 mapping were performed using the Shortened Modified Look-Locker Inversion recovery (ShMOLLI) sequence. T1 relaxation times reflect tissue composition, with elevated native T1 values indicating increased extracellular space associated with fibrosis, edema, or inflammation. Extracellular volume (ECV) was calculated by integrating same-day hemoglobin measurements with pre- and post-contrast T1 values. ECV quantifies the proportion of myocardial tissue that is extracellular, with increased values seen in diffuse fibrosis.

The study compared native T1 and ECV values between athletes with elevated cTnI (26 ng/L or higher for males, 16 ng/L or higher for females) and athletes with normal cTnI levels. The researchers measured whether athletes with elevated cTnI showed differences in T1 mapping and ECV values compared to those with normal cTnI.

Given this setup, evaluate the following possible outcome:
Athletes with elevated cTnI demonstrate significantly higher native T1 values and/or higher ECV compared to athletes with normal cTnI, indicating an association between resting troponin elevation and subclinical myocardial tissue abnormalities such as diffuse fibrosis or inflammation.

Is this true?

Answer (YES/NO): NO